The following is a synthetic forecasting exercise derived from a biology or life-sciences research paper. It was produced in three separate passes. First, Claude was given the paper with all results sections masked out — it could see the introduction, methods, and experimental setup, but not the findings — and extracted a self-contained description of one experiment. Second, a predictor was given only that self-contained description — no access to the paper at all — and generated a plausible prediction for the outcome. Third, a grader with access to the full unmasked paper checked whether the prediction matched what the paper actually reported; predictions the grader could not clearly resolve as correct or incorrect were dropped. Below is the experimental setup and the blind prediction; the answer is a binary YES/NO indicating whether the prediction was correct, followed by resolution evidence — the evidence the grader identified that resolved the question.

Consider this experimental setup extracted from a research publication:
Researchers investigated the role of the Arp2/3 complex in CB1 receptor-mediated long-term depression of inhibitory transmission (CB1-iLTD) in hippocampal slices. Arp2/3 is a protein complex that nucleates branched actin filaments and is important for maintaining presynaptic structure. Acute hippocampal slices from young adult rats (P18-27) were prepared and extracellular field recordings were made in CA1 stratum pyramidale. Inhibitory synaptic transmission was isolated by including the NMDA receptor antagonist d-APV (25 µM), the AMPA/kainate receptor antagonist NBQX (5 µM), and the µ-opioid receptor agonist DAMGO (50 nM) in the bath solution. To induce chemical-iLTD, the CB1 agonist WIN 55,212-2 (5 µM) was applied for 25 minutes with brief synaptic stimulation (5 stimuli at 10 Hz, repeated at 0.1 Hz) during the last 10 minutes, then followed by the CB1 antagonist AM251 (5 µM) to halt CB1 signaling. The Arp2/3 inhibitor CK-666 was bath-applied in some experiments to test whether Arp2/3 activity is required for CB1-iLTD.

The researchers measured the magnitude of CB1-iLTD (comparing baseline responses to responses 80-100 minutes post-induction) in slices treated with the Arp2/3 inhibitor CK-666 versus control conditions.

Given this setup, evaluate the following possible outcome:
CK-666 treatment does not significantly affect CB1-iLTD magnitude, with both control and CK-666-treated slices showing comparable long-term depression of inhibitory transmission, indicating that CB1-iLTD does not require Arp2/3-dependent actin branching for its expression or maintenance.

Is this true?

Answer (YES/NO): NO